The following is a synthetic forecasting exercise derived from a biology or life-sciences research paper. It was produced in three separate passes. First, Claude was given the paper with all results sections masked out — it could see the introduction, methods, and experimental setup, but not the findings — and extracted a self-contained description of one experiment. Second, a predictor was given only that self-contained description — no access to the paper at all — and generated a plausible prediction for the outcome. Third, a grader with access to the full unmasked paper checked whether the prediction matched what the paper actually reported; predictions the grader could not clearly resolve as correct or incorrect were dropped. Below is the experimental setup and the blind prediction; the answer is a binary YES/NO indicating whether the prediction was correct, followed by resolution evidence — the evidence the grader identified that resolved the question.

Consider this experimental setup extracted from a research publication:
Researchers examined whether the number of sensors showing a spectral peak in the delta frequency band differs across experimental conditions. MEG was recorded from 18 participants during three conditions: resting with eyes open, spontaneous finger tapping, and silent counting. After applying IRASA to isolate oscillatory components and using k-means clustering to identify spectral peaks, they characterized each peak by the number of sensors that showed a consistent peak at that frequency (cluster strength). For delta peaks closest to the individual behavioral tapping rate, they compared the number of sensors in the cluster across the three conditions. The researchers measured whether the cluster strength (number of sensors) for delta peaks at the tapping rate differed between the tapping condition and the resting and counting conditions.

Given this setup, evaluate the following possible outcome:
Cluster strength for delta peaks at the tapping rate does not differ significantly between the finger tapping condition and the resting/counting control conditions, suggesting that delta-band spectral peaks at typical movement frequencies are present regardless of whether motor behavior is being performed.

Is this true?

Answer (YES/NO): YES